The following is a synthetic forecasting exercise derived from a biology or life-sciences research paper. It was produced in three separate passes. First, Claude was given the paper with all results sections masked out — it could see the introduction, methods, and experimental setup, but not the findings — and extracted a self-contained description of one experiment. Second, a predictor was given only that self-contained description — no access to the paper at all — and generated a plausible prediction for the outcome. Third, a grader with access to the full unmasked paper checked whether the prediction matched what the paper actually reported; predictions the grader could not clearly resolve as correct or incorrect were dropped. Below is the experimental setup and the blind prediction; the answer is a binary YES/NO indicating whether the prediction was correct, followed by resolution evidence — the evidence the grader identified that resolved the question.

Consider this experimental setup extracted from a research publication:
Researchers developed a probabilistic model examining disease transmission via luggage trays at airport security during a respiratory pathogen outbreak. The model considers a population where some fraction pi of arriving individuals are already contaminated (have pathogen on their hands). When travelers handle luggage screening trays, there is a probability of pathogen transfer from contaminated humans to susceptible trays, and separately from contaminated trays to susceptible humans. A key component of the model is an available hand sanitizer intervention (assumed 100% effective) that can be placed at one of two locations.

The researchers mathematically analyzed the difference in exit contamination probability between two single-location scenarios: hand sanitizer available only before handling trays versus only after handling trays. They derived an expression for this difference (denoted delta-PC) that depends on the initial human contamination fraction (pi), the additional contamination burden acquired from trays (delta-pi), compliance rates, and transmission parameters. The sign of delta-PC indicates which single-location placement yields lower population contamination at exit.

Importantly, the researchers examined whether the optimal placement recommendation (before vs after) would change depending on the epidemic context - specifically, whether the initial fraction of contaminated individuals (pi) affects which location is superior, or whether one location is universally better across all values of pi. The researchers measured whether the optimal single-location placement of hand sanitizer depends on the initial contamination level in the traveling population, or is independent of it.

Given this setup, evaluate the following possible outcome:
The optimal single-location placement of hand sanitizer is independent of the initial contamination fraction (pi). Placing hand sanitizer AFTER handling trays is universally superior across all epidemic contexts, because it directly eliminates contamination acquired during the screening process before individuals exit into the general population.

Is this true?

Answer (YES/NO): NO